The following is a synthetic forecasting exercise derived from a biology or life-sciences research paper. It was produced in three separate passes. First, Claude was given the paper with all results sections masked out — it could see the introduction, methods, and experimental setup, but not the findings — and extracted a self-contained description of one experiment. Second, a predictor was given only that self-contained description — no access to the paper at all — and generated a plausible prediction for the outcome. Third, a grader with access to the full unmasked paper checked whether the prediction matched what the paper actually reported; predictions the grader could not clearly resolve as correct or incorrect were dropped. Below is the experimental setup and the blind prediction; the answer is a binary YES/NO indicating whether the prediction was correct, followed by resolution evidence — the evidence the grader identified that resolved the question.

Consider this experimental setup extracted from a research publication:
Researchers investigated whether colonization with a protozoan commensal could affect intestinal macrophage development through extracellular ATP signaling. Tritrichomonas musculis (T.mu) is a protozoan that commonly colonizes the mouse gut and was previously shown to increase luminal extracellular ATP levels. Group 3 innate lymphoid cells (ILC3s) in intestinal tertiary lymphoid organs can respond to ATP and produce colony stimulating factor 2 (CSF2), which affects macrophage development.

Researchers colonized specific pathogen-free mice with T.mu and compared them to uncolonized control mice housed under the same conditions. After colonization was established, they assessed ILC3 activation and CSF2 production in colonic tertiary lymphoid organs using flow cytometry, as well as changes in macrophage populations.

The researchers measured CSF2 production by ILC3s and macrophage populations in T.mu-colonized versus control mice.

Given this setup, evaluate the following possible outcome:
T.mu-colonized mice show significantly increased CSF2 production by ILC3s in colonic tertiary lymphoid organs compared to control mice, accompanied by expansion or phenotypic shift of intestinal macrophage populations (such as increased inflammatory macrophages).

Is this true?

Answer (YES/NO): YES